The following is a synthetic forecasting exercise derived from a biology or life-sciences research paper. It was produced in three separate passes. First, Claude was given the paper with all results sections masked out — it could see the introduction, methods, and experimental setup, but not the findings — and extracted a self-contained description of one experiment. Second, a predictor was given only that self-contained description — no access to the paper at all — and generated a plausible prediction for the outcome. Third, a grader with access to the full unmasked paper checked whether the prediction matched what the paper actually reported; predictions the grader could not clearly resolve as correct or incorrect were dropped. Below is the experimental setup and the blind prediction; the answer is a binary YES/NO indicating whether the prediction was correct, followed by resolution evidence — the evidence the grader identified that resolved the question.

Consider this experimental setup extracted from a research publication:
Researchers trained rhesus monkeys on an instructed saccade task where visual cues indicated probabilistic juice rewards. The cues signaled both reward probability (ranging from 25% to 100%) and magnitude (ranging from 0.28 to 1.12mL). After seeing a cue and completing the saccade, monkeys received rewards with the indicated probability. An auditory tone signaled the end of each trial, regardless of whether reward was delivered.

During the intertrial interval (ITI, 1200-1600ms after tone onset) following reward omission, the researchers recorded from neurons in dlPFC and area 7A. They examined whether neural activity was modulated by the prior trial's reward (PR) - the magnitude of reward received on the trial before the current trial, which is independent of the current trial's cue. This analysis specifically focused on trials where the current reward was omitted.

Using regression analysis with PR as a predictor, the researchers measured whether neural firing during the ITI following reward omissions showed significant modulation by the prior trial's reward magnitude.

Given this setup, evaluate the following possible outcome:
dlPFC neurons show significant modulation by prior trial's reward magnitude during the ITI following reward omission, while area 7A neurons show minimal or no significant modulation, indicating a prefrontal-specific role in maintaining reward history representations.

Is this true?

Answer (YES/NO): NO